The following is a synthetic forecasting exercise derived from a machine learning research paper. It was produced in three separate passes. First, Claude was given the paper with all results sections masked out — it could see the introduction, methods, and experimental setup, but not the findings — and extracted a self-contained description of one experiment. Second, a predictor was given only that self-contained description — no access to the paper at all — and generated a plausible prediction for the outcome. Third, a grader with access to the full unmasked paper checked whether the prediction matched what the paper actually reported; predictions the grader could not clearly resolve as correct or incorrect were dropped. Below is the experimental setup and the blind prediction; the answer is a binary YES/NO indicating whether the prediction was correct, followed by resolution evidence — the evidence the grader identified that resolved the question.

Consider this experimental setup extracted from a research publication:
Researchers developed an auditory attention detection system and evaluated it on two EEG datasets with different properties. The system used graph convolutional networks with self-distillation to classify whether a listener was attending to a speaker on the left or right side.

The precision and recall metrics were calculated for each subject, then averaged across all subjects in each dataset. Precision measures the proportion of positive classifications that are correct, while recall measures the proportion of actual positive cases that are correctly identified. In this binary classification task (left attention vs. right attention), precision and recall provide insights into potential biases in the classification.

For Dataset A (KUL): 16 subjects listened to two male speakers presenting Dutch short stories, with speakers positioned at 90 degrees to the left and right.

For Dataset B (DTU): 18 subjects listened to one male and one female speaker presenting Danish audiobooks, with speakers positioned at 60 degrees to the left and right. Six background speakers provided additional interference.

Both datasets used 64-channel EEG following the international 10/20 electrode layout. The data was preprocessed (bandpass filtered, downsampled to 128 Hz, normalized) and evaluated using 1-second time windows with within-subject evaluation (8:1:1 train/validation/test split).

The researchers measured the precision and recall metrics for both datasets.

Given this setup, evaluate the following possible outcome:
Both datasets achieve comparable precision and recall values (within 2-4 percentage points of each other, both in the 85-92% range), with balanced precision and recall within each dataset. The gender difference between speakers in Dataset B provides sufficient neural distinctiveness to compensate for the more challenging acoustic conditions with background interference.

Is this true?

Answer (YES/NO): NO